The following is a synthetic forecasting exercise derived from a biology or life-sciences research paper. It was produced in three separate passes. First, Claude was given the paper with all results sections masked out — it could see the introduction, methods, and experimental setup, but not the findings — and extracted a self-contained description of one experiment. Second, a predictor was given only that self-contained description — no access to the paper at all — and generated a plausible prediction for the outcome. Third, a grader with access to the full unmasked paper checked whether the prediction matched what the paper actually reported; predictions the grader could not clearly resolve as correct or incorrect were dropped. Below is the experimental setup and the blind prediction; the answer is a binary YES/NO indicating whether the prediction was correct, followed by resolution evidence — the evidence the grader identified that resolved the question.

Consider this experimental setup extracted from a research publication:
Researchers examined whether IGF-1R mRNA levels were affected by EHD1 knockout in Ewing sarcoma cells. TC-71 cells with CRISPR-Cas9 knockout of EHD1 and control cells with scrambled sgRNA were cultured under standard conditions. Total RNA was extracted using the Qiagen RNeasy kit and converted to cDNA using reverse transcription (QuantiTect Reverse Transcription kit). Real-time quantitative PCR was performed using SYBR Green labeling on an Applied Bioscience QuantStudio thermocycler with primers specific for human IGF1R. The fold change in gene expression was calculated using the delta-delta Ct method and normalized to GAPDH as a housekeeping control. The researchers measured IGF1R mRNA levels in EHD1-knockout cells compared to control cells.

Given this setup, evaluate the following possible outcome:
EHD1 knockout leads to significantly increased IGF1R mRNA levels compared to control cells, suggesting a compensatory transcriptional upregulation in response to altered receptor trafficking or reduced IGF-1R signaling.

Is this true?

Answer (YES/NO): NO